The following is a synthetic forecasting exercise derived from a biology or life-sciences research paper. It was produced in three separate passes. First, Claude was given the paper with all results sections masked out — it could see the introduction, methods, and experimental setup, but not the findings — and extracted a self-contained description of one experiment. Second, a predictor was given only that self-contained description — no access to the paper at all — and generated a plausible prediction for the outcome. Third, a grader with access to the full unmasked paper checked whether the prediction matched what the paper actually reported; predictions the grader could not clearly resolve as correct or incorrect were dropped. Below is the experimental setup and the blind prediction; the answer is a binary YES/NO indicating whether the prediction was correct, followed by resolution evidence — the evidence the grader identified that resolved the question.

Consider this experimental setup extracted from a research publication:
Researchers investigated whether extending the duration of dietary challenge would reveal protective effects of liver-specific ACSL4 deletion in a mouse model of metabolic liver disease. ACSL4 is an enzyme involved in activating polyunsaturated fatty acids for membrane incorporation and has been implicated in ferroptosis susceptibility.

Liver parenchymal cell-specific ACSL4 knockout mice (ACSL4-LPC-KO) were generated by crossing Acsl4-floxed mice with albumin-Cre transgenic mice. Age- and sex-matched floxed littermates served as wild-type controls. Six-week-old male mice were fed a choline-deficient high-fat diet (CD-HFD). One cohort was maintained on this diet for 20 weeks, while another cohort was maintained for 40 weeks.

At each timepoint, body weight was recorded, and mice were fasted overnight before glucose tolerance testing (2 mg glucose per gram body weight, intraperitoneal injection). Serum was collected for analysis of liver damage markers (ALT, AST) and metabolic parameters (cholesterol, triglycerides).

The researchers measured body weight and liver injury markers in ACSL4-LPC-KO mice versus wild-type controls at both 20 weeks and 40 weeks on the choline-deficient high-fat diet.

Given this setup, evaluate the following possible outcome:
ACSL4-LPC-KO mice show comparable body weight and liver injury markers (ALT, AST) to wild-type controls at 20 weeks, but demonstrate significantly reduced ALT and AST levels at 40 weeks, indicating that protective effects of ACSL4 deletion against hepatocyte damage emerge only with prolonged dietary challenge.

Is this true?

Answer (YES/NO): NO